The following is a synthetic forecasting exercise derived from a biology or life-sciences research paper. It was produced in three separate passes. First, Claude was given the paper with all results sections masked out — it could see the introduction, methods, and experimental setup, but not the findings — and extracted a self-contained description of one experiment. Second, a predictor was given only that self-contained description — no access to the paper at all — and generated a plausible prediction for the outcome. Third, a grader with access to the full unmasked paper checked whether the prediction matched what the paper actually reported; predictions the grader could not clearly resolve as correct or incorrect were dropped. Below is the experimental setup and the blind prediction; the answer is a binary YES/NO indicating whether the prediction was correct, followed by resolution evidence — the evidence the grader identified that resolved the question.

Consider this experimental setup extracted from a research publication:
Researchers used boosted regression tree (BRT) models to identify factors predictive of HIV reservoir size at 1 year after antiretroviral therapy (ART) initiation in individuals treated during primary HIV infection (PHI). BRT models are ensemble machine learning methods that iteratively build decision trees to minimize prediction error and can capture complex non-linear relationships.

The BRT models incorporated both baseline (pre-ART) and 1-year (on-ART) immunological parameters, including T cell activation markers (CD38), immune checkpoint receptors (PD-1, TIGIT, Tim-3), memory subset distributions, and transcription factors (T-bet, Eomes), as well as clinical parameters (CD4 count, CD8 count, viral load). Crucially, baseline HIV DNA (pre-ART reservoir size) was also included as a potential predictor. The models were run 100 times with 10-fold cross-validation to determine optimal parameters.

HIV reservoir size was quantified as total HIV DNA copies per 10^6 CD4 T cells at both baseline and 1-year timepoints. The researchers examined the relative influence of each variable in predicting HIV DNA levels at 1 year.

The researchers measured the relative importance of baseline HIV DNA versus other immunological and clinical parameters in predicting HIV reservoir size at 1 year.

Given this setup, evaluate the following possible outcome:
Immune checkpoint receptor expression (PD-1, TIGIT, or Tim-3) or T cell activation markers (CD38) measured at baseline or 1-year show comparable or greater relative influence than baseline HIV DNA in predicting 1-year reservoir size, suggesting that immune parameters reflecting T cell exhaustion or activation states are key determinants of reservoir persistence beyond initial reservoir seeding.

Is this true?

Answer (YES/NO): NO